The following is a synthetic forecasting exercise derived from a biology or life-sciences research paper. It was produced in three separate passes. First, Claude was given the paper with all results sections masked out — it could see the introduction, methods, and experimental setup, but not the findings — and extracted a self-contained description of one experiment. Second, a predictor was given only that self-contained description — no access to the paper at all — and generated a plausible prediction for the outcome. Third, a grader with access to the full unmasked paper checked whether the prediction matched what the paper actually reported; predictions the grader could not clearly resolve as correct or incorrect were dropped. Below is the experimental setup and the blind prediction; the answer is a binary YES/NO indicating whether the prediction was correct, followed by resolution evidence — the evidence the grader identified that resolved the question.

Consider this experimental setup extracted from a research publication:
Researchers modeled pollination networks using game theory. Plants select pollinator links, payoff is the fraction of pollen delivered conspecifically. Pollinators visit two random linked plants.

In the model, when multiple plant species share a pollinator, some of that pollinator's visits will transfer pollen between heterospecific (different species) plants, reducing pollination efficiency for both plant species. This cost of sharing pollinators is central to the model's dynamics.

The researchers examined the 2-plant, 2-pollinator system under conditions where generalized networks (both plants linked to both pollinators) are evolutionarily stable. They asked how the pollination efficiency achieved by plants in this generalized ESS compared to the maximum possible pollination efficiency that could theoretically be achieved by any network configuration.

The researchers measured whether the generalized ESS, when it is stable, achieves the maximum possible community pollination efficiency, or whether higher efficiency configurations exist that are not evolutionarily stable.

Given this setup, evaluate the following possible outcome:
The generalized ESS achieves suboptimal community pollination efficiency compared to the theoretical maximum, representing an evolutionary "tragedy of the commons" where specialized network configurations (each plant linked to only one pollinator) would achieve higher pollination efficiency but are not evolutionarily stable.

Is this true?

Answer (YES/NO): YES